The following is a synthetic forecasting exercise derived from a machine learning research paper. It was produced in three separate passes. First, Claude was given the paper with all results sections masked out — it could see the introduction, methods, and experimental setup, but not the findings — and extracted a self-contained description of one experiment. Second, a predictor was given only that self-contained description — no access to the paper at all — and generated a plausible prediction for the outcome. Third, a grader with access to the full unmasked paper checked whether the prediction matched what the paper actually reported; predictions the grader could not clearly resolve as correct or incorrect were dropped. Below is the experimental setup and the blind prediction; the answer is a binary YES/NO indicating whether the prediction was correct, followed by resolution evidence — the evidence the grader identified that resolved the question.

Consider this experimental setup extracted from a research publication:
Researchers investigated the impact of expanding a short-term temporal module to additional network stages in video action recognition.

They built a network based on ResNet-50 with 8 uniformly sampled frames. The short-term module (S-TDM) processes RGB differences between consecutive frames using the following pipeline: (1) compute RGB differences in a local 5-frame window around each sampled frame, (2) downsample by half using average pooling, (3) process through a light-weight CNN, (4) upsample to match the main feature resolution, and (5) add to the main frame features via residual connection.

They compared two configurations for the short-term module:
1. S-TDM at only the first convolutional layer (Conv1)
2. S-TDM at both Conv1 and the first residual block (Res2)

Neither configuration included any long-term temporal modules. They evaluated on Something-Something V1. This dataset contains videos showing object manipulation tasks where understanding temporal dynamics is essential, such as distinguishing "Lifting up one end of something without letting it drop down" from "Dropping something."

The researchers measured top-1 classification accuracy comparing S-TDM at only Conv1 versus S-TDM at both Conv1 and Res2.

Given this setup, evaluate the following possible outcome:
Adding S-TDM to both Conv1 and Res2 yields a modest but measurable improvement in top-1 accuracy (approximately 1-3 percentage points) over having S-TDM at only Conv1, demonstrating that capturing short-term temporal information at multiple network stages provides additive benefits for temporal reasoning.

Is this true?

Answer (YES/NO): NO